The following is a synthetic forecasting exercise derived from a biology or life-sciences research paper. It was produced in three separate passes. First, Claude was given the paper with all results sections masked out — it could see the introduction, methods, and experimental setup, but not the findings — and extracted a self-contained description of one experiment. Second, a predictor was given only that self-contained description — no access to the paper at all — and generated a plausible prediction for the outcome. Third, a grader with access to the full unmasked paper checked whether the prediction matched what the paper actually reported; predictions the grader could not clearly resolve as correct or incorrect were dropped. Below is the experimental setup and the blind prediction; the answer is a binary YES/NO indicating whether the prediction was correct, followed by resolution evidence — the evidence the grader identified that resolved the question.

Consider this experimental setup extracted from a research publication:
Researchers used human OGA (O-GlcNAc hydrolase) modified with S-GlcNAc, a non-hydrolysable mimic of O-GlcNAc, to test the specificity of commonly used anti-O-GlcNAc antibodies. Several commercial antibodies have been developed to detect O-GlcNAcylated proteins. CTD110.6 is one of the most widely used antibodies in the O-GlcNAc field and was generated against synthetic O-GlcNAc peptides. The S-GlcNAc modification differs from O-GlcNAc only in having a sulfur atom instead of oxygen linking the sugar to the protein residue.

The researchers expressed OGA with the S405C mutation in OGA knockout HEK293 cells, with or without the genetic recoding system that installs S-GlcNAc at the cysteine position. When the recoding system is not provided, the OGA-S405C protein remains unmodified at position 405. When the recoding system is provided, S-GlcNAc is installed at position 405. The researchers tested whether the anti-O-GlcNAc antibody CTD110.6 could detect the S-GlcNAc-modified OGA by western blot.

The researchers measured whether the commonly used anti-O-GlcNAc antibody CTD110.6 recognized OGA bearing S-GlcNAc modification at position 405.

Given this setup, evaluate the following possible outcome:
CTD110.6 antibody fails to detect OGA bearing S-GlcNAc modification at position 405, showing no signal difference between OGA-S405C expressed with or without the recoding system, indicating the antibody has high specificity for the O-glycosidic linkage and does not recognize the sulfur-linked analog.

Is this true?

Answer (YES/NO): NO